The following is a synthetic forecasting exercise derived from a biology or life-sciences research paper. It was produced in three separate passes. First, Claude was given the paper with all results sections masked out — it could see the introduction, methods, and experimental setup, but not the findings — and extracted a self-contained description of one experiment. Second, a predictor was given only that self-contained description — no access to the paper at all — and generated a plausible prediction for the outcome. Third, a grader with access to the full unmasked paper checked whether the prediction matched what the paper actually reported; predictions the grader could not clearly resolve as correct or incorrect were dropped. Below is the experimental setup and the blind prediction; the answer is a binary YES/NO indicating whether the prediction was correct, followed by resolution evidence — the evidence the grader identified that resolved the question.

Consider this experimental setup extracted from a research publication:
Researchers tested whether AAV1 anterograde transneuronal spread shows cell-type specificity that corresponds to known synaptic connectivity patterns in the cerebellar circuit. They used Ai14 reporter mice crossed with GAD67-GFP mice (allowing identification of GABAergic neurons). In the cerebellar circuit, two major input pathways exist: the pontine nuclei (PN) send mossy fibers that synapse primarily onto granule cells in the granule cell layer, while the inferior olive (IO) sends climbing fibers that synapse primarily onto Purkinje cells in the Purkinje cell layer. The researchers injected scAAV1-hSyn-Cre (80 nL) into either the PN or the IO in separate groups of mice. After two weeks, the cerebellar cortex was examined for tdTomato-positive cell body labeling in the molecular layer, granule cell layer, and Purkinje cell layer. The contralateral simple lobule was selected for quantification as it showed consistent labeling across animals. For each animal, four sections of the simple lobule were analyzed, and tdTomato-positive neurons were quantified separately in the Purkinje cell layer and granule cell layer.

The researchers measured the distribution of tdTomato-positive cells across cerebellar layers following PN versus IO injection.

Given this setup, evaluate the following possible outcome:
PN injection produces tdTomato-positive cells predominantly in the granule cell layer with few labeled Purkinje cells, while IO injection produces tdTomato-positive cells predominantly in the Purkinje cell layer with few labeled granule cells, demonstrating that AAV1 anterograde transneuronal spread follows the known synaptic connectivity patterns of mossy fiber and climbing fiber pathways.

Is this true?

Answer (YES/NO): YES